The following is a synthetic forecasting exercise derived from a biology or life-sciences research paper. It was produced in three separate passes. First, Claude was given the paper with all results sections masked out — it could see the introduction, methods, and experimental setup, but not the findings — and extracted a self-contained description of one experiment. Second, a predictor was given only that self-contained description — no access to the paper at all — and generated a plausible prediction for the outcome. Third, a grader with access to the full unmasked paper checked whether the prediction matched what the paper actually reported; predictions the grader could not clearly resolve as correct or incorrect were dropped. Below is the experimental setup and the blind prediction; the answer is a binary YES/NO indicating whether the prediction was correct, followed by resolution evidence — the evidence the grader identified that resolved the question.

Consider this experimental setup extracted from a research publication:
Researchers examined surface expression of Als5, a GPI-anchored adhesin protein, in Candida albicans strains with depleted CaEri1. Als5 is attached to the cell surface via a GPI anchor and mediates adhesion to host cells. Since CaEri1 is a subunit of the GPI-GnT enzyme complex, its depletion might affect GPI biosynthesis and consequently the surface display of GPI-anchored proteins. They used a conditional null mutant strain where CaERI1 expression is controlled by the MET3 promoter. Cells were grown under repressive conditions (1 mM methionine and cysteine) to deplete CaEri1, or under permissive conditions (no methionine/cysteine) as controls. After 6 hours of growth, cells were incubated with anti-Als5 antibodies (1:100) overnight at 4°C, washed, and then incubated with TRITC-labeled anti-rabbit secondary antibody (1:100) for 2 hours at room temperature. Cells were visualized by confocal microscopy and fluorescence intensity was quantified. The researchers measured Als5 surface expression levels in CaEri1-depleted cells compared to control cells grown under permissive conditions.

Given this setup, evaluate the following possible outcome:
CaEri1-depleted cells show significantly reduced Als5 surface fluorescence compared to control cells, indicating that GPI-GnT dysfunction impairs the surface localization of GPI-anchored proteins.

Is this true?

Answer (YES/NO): YES